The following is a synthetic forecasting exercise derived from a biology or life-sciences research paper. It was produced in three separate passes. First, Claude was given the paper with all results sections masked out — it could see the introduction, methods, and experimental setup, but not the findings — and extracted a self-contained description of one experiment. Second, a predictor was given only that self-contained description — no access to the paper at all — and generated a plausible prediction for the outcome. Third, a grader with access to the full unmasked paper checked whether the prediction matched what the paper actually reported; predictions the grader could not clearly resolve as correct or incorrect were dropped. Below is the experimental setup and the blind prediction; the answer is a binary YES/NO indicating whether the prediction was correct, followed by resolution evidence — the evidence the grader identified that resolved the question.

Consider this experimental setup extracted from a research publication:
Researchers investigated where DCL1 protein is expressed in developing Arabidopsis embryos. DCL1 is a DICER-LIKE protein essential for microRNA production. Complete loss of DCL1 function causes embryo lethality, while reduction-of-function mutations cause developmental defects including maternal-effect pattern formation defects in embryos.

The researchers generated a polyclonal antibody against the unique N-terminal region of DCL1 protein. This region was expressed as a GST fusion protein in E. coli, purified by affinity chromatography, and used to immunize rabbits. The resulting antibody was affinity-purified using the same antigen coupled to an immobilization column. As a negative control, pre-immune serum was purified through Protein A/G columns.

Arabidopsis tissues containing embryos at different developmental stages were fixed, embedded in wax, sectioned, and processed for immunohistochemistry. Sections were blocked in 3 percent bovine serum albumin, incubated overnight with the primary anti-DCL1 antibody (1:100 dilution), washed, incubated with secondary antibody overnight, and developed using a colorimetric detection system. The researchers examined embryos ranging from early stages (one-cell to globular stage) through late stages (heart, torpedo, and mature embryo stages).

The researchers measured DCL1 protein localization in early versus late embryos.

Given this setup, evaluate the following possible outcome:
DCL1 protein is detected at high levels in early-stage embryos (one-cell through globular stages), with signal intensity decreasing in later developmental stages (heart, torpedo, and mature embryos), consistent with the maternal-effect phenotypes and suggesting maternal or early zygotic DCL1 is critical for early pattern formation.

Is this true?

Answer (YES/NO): YES